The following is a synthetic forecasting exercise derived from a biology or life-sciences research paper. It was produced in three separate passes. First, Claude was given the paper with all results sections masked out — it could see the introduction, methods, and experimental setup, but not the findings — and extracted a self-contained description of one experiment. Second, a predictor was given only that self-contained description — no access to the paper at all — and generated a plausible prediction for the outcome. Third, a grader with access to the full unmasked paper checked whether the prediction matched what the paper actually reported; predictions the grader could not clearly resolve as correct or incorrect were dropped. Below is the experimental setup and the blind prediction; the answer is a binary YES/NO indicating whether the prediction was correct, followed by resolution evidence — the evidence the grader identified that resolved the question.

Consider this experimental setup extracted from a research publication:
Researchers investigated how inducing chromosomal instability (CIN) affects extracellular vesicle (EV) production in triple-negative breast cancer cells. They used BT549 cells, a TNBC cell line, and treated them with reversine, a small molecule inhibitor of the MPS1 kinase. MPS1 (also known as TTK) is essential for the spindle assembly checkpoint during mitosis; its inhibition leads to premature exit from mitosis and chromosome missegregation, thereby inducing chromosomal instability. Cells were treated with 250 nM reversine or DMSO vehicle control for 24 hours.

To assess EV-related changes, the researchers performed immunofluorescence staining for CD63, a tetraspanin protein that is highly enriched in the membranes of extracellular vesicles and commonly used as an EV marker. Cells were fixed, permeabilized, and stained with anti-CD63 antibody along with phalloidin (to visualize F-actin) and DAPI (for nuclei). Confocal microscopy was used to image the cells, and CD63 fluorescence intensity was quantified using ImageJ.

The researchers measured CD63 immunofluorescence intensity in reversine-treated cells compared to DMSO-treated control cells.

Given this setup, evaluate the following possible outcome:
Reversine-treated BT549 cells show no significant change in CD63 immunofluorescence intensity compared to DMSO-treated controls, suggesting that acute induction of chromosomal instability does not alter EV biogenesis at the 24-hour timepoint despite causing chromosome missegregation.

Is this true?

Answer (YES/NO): NO